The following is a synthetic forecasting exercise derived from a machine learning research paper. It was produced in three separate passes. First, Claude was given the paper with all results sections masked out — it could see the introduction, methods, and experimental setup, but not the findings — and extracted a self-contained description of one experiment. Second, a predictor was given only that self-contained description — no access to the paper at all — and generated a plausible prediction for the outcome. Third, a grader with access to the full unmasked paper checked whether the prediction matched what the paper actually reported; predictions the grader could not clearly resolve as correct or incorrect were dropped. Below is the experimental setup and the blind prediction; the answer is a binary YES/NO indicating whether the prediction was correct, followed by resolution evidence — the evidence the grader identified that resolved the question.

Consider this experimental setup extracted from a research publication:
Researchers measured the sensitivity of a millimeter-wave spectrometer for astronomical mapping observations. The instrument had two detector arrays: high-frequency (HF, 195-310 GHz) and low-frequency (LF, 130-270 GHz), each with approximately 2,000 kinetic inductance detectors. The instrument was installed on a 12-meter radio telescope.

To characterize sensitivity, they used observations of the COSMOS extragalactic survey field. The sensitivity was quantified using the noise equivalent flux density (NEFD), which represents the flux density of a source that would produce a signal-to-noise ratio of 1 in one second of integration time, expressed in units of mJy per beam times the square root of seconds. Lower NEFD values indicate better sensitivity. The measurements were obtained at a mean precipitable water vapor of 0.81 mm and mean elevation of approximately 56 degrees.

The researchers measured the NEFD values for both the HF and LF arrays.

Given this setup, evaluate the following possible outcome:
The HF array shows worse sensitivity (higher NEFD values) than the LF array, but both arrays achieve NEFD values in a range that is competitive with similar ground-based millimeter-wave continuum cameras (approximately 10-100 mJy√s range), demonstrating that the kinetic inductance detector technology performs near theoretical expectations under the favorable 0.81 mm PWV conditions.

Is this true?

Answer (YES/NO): NO